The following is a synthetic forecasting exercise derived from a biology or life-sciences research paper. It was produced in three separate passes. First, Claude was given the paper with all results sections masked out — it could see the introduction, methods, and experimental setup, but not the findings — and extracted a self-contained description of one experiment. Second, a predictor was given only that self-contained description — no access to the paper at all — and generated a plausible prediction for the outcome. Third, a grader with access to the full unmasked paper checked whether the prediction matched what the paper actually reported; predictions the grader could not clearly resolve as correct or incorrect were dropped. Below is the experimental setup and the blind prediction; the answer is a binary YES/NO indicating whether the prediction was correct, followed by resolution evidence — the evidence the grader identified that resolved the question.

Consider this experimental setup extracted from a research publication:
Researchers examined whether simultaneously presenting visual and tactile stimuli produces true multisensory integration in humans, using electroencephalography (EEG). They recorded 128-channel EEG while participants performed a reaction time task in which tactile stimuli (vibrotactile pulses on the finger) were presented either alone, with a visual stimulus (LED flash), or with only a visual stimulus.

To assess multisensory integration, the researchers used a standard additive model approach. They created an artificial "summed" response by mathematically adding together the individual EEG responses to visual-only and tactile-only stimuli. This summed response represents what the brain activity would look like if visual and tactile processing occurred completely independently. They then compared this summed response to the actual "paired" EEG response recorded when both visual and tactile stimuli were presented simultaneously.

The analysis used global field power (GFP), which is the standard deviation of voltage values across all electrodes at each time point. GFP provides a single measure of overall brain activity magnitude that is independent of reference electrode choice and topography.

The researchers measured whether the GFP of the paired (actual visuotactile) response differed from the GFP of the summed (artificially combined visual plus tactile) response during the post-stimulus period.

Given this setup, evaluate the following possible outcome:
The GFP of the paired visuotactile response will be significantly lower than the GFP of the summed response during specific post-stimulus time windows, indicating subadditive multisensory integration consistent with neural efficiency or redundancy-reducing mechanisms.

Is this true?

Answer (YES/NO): NO